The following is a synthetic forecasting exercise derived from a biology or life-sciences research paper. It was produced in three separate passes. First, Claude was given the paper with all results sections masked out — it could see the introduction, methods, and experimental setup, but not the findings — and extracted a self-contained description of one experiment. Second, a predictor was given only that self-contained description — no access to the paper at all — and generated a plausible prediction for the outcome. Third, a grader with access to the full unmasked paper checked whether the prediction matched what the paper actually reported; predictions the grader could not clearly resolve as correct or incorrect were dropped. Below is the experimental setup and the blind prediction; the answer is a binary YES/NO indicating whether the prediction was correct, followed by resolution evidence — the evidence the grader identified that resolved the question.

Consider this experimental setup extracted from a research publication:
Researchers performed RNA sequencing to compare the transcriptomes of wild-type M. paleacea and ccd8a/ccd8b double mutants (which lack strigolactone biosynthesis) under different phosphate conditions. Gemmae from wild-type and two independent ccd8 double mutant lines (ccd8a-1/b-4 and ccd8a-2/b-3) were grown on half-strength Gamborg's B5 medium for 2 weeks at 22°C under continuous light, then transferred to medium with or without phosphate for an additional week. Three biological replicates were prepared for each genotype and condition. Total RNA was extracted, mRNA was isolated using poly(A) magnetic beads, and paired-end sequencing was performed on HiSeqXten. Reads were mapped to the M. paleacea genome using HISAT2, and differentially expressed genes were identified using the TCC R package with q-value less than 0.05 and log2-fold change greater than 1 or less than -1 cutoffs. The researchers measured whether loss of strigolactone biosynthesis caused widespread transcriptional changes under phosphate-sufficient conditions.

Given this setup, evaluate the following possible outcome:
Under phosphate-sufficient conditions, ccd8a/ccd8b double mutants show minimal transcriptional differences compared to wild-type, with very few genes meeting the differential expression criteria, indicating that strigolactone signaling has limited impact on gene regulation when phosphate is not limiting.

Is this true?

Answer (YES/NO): YES